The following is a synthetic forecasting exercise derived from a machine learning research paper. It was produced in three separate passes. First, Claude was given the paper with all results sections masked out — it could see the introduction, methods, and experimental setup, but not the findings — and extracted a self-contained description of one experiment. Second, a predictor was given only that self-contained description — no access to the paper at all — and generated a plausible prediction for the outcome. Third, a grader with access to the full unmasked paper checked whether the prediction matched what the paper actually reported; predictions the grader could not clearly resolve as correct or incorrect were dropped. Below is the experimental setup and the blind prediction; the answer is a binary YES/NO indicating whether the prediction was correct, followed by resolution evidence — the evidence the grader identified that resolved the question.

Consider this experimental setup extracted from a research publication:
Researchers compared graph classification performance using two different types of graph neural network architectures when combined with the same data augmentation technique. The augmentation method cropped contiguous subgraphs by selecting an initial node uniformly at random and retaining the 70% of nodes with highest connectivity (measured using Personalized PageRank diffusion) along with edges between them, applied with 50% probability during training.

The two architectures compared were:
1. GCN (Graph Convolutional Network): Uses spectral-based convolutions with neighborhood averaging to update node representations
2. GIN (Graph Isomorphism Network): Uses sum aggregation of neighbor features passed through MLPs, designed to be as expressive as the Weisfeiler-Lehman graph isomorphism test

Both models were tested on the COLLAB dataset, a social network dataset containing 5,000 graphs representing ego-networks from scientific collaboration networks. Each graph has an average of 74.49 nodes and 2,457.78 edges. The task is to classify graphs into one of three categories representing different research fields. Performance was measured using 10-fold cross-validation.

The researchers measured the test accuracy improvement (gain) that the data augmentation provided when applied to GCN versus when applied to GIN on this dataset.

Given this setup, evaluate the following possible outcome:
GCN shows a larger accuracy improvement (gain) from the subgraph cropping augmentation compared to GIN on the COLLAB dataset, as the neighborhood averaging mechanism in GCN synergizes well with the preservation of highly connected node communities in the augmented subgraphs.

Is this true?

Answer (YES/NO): NO